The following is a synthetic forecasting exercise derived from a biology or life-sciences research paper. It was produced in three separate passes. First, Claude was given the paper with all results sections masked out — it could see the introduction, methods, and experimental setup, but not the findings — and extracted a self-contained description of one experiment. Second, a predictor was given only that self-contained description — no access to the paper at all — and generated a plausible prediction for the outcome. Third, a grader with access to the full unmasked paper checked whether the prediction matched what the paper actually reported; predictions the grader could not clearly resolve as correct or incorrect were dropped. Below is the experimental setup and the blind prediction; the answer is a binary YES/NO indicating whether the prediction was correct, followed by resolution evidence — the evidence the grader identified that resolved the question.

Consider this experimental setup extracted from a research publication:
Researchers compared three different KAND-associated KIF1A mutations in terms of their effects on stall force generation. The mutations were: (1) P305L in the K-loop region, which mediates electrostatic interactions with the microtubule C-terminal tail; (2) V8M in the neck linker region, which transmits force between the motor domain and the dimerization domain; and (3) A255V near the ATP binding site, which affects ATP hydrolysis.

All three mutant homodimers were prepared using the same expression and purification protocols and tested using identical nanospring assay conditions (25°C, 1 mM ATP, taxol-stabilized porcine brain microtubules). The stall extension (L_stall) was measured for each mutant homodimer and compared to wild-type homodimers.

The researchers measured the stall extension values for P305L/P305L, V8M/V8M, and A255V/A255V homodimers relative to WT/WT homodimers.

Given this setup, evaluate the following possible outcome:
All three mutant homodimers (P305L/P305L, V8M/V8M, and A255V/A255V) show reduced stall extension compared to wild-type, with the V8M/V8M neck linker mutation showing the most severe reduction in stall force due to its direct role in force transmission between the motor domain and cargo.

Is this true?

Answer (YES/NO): NO